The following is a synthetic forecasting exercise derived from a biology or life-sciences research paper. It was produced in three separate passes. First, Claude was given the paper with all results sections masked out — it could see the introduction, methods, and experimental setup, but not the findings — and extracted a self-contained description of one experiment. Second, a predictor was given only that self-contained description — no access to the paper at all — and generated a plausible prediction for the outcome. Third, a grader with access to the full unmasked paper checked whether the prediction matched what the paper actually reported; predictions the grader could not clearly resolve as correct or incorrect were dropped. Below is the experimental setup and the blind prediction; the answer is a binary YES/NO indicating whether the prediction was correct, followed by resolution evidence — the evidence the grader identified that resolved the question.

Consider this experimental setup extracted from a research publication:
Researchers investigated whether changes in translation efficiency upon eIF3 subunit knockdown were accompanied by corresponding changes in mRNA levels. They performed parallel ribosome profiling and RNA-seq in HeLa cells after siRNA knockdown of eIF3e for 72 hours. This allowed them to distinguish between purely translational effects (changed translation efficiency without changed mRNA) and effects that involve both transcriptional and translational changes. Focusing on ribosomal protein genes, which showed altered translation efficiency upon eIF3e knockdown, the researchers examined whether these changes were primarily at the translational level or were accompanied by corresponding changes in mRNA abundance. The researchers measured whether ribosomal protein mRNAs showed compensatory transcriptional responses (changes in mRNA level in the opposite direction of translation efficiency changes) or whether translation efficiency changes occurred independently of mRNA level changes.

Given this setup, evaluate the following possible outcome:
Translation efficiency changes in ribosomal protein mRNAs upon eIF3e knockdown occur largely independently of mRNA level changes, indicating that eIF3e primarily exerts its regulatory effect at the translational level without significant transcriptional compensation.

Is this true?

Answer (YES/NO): YES